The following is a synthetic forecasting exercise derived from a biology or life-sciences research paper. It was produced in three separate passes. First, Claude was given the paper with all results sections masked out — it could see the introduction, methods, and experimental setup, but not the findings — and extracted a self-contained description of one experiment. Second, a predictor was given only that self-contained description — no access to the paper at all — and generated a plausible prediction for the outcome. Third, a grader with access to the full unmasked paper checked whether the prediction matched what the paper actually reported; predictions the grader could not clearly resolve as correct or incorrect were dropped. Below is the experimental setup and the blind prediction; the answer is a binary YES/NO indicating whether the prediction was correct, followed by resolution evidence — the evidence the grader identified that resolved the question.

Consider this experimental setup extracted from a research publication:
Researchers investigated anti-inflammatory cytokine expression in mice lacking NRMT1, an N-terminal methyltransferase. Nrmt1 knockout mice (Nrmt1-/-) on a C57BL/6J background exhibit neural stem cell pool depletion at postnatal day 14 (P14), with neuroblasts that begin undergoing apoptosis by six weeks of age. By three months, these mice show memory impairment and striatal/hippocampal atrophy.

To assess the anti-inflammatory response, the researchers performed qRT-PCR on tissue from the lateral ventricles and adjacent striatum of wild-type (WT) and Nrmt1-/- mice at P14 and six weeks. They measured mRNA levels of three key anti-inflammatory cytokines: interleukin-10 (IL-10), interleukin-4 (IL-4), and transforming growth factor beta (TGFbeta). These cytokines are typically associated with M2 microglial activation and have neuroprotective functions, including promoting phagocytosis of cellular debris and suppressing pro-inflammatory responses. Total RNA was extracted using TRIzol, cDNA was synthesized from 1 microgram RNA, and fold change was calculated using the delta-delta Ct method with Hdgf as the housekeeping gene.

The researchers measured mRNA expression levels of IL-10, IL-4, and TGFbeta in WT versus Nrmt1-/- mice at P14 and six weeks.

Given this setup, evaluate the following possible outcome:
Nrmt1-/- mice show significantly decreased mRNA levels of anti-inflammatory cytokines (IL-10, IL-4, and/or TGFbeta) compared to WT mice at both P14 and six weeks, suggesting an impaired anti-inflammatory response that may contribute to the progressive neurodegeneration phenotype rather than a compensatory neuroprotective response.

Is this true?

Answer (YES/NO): NO